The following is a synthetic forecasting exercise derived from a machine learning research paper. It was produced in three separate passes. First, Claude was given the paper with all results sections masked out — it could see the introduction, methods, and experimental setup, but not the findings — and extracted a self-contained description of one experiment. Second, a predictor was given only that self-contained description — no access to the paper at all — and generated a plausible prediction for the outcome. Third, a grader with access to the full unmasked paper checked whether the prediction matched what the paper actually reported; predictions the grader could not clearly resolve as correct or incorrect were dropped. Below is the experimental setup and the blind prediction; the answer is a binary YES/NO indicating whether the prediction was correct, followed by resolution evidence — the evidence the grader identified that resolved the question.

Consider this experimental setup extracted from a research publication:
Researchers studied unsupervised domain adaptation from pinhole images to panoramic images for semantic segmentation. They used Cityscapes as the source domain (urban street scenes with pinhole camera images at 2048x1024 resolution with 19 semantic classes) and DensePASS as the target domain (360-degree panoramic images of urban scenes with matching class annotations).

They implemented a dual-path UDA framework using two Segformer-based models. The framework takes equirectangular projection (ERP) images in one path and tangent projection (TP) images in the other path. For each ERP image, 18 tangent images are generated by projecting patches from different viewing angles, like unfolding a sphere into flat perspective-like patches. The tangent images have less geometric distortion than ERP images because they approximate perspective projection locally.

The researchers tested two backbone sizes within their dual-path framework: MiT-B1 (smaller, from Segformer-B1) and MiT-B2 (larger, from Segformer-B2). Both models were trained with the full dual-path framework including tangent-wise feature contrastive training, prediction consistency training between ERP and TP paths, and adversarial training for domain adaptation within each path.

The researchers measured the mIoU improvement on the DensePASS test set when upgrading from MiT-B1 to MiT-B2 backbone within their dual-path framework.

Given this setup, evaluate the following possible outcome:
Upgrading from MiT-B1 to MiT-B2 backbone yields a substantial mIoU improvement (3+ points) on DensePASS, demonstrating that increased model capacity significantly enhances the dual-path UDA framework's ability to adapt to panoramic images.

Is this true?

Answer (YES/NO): NO